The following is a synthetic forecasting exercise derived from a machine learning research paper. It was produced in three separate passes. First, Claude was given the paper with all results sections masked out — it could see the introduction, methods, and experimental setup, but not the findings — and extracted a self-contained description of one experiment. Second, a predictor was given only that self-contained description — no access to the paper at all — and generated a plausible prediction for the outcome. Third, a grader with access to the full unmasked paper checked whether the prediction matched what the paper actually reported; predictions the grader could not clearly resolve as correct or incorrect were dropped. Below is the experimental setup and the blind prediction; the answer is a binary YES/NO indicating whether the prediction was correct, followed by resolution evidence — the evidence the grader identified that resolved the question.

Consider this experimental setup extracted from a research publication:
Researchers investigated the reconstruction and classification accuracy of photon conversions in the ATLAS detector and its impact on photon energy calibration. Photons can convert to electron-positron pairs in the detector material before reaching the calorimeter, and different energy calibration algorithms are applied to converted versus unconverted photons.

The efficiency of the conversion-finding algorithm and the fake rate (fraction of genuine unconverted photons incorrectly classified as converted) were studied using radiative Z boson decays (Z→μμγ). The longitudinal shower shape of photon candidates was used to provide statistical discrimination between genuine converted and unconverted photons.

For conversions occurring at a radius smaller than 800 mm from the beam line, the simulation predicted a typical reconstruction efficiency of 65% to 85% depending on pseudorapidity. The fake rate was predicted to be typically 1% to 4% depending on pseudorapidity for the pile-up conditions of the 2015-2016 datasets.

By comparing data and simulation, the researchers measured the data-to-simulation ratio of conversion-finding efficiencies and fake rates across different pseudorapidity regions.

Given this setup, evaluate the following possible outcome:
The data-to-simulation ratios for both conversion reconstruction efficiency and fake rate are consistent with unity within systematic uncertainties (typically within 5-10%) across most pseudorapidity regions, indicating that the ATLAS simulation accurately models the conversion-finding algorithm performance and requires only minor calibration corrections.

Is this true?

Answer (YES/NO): NO